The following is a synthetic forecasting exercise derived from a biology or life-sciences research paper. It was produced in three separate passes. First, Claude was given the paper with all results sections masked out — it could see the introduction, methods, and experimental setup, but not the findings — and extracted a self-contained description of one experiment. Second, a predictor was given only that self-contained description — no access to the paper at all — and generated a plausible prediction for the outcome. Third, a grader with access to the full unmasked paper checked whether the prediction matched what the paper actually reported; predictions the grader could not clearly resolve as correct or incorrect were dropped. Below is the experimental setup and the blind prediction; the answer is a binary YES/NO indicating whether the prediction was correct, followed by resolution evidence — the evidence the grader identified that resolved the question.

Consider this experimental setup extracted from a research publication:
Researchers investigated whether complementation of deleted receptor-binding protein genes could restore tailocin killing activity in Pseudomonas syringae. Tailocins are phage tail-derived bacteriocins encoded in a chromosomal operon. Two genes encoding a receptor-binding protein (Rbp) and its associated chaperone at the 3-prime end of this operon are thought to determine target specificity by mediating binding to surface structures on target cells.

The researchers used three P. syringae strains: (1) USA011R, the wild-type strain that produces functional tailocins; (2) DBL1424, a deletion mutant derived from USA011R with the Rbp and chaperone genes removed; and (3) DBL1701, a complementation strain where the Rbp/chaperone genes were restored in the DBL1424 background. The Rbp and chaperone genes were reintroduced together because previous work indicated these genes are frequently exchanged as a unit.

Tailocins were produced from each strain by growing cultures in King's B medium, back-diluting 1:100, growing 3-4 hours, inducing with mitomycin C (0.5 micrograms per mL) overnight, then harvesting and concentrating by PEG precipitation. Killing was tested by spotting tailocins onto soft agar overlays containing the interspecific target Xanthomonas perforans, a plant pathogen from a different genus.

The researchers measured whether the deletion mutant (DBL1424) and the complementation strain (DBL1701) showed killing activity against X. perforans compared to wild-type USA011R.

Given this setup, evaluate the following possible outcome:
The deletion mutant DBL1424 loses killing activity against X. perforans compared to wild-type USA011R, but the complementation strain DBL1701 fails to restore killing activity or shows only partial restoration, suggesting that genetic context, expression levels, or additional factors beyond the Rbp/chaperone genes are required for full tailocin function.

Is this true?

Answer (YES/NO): NO